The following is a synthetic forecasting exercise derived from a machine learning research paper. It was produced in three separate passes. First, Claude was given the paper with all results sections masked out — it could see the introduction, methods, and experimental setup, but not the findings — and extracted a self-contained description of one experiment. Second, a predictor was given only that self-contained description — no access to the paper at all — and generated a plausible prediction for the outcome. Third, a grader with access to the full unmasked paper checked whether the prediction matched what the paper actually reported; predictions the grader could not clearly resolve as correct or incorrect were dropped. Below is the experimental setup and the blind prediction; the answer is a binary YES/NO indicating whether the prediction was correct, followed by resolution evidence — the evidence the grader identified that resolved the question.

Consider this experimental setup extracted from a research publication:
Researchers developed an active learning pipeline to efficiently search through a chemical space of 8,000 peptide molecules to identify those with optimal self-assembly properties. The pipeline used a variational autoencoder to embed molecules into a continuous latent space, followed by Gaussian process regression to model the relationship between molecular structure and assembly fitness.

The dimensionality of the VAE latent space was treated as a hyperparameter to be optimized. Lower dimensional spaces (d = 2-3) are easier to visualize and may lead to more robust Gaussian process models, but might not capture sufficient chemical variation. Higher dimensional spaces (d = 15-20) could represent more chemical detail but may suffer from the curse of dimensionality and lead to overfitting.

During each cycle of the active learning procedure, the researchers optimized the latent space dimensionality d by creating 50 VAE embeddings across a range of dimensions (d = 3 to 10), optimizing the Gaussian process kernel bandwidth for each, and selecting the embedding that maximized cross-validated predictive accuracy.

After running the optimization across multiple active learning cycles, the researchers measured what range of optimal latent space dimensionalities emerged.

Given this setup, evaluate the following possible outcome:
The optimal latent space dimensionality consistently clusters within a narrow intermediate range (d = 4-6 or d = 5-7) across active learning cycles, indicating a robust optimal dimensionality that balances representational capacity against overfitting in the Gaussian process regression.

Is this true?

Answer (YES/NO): NO